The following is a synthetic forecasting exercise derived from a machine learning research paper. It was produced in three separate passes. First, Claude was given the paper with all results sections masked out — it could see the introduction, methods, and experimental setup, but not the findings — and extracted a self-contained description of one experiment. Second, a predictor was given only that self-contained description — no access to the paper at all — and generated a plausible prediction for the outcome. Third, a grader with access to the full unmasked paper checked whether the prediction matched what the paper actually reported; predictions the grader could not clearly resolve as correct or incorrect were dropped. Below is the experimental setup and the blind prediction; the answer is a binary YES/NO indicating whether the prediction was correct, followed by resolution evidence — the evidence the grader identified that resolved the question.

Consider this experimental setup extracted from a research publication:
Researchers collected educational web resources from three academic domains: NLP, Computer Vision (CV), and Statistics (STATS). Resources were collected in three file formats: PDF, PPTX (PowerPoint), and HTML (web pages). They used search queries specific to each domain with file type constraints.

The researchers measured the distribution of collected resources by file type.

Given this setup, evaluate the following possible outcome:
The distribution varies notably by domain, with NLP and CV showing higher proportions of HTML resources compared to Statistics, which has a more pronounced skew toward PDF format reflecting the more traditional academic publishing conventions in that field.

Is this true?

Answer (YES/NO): NO